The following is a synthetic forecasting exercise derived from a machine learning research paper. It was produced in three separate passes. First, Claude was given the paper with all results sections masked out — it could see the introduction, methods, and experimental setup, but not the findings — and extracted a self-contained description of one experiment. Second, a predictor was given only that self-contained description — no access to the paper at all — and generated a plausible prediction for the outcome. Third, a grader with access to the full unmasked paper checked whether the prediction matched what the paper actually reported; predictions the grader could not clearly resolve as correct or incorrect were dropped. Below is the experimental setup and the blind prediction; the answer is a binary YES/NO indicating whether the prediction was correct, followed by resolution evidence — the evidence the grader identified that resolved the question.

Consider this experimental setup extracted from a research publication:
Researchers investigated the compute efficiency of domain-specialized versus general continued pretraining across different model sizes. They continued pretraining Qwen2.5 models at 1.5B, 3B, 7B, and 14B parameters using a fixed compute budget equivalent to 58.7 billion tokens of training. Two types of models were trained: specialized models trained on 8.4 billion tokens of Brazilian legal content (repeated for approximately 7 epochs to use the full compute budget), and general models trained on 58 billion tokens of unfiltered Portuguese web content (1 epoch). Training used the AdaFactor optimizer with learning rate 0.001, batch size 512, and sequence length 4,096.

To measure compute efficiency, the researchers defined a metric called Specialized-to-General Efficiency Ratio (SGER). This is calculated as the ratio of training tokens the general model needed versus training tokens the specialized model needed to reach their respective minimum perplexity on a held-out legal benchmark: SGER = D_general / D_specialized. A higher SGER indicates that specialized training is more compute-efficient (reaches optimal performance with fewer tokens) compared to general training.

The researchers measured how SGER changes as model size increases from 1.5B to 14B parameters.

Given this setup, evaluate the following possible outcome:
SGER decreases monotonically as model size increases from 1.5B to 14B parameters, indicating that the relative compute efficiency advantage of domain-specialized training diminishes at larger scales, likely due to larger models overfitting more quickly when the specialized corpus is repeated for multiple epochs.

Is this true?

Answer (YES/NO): NO